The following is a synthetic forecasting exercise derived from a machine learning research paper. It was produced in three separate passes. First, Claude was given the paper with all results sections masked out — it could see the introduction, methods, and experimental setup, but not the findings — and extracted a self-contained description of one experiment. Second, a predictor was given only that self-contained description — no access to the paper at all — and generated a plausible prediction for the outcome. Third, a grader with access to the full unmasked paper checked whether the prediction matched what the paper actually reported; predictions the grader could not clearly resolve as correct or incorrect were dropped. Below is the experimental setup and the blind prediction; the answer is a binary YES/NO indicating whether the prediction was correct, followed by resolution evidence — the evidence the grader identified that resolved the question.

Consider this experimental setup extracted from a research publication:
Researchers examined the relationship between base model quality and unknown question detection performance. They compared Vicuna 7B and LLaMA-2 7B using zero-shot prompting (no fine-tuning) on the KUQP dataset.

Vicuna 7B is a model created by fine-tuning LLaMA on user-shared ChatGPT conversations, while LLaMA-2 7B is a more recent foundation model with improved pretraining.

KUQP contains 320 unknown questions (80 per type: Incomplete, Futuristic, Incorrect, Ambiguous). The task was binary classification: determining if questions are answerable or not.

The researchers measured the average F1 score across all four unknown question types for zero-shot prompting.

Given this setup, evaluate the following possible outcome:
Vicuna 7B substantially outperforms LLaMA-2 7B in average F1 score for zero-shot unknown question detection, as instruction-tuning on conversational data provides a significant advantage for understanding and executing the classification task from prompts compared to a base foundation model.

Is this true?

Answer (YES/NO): YES